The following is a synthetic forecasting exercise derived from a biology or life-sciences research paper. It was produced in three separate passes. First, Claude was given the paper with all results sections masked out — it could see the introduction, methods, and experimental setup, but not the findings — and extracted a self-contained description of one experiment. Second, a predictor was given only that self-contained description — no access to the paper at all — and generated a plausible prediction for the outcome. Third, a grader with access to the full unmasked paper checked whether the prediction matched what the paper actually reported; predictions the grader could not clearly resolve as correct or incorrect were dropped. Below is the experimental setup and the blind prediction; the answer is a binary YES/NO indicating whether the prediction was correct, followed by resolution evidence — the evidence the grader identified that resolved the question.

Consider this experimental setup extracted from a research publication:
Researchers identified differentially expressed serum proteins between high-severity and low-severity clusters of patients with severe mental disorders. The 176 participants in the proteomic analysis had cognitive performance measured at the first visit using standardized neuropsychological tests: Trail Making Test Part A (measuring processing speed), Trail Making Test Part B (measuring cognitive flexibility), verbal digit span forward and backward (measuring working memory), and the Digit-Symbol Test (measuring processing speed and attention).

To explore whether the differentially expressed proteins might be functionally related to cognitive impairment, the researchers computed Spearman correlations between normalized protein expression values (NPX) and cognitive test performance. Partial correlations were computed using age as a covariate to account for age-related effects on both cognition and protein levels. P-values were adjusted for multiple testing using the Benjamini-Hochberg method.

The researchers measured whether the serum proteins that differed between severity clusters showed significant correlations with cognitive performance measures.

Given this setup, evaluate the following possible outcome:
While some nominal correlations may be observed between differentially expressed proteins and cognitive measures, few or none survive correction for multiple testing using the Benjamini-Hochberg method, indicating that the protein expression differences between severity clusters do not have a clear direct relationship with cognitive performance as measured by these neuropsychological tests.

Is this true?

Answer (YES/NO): NO